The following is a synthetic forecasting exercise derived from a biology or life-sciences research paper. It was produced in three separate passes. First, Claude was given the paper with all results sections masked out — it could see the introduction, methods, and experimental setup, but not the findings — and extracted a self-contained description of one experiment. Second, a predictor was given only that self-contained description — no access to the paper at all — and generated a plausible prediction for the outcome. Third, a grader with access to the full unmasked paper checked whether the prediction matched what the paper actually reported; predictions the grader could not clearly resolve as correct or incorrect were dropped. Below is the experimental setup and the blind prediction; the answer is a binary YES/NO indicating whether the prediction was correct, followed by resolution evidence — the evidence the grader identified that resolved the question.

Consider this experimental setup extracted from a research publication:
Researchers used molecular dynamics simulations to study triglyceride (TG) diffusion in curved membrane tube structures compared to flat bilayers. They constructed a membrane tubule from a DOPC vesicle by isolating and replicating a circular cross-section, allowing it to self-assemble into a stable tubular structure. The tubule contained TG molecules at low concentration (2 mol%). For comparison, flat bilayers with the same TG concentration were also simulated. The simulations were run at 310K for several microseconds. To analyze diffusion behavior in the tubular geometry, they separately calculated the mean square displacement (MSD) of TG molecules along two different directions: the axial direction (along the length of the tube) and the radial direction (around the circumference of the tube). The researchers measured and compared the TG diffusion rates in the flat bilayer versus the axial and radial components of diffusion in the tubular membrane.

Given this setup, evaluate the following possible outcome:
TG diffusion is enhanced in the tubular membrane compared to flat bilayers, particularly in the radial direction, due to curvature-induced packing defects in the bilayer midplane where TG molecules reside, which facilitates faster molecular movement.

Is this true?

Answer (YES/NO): NO